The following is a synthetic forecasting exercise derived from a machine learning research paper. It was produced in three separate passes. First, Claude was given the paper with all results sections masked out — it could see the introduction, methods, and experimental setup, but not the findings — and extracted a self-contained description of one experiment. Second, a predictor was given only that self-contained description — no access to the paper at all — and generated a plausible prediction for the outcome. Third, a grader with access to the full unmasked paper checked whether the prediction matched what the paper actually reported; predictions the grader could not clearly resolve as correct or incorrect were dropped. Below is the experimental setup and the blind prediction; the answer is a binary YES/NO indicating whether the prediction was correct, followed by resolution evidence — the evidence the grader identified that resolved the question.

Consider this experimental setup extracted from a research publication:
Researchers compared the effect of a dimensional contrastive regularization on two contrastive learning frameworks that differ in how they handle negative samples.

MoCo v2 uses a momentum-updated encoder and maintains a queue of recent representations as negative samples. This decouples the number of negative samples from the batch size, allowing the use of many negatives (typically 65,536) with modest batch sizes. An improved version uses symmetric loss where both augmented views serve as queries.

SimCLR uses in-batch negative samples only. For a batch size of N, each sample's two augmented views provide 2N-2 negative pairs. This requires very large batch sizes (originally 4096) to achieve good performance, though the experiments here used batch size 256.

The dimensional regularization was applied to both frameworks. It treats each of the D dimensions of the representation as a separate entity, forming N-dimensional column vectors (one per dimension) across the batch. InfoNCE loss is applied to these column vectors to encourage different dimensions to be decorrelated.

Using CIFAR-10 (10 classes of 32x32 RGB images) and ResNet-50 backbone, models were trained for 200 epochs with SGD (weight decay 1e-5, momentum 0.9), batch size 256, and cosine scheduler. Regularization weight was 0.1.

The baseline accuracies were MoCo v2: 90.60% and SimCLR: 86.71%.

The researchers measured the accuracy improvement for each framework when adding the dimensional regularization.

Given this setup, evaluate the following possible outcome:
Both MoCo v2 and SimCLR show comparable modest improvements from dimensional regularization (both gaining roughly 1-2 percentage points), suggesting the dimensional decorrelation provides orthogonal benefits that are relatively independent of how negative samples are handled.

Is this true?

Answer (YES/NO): NO